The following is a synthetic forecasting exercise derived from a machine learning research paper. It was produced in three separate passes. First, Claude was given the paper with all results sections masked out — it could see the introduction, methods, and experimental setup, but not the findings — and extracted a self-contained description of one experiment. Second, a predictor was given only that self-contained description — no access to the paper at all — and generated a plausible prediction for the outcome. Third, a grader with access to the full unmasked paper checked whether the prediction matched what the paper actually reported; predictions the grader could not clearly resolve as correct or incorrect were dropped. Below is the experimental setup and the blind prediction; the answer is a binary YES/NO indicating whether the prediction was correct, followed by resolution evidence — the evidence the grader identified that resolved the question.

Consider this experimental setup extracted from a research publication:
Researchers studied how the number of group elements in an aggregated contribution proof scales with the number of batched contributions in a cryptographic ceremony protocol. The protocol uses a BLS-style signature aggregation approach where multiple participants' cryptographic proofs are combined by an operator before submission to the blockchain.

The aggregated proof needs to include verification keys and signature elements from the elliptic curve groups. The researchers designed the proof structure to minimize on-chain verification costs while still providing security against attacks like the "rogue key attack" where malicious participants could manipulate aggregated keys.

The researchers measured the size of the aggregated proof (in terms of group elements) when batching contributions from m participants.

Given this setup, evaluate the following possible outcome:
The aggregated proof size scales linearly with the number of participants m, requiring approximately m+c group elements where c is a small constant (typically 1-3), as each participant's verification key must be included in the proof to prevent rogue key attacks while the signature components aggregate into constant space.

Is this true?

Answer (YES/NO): NO